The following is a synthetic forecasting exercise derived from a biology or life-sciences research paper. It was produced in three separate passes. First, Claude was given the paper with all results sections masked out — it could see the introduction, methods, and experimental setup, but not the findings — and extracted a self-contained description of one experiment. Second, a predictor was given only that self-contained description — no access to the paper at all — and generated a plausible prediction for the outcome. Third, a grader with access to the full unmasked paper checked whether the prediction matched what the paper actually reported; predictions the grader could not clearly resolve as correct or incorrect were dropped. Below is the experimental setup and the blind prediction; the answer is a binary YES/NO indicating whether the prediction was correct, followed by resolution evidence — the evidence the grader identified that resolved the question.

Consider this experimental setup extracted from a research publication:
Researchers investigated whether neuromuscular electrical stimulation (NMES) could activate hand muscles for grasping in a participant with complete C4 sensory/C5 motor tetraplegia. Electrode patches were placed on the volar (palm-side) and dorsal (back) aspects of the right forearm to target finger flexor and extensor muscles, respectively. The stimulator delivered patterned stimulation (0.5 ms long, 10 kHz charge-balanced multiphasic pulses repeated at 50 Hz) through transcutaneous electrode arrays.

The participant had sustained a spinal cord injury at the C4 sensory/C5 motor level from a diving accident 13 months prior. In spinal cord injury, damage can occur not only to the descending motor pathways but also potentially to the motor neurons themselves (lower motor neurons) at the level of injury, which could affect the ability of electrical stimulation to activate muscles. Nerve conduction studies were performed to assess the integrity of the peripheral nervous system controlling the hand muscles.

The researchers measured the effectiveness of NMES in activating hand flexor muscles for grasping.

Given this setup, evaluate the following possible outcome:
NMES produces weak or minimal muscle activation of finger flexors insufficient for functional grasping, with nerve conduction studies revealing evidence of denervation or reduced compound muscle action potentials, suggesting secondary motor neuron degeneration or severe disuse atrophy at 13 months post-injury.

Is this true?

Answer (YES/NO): YES